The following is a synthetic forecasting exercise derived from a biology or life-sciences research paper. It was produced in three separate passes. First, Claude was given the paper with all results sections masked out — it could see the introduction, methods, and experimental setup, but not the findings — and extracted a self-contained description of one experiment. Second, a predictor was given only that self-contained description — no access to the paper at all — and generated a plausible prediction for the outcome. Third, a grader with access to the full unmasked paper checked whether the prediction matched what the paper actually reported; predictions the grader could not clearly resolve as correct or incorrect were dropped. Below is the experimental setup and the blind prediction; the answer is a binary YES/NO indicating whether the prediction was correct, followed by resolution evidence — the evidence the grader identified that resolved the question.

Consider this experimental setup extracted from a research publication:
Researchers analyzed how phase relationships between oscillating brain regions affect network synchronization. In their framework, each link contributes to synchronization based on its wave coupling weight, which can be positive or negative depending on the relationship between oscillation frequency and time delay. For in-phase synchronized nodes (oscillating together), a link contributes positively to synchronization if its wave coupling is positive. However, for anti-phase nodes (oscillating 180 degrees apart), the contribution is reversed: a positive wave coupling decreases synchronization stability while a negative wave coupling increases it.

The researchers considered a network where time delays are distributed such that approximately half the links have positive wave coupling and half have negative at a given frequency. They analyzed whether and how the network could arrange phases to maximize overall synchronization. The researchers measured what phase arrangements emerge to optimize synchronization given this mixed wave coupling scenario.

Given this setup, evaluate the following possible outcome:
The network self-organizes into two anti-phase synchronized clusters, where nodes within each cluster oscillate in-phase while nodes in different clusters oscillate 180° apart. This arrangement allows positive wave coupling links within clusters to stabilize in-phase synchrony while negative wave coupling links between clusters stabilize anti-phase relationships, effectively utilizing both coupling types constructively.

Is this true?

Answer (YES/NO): YES